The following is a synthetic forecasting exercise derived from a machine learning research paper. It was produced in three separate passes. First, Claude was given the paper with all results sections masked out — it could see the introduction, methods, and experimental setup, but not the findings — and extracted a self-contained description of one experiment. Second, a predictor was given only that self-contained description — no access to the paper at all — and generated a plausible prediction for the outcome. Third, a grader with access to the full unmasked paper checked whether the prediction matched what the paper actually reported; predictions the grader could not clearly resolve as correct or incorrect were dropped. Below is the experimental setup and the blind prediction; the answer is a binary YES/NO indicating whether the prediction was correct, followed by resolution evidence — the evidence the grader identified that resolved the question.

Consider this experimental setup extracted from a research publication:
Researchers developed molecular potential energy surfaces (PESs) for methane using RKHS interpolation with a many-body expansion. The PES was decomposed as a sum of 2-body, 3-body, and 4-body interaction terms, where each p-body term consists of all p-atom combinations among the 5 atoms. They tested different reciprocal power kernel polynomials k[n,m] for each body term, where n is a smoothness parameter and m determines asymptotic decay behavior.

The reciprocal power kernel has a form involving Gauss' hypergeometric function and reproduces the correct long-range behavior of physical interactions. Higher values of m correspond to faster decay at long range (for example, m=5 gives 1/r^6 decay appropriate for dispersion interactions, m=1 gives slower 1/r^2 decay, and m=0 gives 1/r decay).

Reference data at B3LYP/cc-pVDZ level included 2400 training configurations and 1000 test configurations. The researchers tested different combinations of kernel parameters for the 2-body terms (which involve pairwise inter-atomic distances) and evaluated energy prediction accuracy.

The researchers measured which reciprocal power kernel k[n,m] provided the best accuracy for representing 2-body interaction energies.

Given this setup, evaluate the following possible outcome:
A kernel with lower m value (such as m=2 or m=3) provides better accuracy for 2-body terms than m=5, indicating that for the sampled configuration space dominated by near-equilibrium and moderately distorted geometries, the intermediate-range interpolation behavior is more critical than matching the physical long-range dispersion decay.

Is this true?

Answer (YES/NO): NO